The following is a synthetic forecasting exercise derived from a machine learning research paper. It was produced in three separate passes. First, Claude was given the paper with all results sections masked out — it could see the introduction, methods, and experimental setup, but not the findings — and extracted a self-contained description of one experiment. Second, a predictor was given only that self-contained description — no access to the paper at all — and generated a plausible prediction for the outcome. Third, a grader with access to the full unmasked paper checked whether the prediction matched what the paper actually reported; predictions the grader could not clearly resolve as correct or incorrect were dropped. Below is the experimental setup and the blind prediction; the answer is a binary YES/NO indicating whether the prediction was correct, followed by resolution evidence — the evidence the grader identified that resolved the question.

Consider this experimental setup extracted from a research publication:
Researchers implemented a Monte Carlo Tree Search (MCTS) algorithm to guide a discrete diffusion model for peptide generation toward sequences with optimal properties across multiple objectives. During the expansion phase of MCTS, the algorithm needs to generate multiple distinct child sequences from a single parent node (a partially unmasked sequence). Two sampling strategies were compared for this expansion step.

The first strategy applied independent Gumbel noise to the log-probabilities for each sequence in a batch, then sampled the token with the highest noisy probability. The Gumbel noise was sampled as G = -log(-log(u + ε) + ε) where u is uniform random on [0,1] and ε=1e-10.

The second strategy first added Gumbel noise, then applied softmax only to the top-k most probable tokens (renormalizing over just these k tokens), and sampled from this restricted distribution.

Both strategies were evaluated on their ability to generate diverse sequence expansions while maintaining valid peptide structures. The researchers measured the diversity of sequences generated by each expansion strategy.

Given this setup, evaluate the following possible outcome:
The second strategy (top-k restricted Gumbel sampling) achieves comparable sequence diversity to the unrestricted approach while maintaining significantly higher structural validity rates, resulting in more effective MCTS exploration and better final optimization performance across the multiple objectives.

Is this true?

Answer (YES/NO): NO